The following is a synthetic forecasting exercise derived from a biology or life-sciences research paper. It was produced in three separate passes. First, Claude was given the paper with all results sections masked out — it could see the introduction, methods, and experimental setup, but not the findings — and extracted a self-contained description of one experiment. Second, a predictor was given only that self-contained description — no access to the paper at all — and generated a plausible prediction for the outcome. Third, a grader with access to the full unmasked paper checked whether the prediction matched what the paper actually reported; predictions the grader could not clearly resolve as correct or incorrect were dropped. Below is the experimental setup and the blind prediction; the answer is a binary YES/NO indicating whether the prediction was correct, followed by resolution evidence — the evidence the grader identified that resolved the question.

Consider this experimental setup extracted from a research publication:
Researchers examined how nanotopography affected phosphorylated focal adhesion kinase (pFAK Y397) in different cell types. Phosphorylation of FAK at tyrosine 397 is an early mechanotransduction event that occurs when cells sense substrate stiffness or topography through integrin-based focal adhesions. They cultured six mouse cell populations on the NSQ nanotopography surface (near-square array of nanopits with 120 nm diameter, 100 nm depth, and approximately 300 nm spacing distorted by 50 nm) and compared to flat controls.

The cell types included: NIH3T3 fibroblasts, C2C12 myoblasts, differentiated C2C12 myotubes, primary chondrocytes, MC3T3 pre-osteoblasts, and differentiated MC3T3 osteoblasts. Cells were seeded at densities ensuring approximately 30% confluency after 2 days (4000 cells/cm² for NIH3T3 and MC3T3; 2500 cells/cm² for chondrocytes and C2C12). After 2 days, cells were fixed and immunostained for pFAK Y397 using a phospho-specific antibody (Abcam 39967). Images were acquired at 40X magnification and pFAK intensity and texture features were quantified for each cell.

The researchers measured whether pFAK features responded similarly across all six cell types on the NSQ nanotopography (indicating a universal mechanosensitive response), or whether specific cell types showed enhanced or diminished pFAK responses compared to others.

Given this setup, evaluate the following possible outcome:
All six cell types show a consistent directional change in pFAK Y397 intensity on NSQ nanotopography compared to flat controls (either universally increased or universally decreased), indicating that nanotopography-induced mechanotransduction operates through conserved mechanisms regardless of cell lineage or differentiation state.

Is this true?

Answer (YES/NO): NO